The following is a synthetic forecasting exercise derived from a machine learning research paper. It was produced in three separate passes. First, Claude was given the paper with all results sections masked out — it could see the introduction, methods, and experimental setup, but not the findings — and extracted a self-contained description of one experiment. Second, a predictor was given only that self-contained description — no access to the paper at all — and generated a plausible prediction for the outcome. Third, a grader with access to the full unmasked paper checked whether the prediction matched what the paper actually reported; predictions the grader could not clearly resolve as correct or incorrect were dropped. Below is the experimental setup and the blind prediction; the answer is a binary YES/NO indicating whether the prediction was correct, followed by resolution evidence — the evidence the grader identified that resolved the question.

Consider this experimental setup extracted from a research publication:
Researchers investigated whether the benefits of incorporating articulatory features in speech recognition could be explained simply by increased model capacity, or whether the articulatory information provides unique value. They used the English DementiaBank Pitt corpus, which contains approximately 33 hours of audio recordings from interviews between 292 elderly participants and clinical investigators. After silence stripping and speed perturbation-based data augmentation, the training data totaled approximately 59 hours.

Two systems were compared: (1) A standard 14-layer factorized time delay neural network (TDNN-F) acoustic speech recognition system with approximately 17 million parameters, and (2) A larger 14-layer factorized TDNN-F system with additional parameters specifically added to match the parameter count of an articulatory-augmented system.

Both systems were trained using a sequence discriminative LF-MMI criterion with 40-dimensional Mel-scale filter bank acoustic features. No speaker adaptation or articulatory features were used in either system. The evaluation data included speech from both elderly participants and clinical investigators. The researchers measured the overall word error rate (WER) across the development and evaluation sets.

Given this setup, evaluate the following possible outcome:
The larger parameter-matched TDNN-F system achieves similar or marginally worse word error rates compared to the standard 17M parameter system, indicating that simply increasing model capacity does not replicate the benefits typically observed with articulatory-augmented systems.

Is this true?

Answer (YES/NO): YES